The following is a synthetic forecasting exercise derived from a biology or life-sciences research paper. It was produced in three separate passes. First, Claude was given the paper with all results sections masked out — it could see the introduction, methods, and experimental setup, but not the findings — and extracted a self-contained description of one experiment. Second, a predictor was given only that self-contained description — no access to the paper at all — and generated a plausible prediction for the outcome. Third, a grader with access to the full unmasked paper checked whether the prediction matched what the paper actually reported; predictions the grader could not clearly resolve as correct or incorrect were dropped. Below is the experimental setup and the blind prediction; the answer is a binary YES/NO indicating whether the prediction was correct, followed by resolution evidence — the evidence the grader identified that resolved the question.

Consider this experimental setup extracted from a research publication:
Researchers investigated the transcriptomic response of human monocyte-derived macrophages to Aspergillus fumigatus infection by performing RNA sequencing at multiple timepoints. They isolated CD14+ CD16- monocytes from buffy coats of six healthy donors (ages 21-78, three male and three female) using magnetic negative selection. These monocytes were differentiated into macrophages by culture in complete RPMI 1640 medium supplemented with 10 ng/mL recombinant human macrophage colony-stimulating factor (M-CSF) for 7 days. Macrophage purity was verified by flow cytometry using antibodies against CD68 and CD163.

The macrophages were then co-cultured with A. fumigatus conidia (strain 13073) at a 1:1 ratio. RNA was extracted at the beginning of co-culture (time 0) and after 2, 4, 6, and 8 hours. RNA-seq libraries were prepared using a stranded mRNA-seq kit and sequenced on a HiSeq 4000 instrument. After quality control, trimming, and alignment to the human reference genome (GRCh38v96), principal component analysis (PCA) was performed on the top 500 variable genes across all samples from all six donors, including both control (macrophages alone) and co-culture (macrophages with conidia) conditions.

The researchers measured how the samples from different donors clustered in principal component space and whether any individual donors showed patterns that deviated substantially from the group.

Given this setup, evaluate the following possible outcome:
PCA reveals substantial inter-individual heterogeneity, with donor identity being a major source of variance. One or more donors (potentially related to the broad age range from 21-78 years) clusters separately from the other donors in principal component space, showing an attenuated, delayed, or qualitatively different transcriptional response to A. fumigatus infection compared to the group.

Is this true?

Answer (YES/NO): YES